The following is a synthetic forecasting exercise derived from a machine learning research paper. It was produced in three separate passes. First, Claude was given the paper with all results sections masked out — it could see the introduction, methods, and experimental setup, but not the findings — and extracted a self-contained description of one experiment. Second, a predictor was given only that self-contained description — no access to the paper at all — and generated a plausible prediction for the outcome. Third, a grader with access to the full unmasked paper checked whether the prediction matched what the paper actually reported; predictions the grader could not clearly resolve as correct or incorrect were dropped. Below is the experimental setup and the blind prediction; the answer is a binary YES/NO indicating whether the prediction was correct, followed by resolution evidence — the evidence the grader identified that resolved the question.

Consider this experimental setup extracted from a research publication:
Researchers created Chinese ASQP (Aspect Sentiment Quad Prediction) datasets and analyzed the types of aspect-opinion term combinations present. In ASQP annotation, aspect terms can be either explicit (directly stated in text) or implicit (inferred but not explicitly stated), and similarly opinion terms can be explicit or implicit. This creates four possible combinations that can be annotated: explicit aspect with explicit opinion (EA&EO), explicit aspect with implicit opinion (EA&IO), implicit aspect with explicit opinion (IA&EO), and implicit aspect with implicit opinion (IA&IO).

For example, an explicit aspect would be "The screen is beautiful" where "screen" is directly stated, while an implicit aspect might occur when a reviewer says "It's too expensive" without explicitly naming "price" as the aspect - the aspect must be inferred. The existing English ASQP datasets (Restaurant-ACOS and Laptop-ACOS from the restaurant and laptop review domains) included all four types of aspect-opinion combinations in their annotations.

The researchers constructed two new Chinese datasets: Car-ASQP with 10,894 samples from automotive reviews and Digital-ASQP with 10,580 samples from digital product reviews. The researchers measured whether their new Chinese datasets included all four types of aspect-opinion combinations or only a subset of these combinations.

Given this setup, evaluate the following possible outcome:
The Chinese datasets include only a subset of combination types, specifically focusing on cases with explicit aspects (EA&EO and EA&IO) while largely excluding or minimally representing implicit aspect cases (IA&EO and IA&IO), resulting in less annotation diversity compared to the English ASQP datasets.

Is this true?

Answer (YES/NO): YES